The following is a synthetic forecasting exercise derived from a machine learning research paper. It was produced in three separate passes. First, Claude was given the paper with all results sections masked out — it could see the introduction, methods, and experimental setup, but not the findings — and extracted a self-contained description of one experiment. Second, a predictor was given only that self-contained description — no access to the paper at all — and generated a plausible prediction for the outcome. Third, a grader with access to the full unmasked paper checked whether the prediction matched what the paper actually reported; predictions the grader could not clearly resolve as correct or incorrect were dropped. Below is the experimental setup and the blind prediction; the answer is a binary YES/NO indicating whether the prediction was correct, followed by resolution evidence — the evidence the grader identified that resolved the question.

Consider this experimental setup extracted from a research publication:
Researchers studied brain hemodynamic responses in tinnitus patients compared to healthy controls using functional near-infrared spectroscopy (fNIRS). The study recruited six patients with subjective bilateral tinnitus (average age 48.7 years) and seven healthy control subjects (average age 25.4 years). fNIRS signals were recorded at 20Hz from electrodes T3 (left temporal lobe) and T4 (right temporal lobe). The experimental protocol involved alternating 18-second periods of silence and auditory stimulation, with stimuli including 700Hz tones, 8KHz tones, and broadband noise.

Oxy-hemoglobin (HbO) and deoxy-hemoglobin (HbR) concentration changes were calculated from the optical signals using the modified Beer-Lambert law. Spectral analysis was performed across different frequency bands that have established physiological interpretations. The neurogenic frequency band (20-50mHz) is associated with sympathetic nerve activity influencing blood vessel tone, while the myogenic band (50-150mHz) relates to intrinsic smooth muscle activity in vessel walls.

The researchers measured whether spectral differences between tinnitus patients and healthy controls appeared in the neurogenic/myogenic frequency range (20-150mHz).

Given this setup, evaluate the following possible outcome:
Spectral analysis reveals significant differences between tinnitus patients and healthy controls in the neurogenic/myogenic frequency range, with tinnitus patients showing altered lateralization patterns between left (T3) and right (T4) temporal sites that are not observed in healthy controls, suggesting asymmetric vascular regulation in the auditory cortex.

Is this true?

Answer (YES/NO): NO